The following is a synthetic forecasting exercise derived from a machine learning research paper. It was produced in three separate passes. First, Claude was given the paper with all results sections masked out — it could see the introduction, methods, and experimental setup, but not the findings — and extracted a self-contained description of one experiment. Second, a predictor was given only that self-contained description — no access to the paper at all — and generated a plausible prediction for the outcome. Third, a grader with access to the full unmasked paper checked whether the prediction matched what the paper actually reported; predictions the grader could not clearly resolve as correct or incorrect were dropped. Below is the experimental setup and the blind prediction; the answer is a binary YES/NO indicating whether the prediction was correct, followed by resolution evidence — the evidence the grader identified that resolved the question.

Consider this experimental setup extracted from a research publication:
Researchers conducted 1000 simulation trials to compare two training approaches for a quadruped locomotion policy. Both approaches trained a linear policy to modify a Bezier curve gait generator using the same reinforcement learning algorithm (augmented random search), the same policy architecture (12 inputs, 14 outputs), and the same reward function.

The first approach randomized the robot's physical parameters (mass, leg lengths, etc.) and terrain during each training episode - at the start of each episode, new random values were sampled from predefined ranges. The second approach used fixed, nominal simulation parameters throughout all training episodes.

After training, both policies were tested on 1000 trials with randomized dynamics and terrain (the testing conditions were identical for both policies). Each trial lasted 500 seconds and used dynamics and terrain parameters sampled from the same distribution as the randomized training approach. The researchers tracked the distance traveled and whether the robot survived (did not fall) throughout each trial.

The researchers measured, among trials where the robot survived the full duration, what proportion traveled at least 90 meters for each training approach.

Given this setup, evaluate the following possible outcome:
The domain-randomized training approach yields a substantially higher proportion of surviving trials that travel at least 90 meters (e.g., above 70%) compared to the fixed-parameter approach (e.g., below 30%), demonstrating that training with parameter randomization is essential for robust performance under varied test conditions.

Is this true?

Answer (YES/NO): NO